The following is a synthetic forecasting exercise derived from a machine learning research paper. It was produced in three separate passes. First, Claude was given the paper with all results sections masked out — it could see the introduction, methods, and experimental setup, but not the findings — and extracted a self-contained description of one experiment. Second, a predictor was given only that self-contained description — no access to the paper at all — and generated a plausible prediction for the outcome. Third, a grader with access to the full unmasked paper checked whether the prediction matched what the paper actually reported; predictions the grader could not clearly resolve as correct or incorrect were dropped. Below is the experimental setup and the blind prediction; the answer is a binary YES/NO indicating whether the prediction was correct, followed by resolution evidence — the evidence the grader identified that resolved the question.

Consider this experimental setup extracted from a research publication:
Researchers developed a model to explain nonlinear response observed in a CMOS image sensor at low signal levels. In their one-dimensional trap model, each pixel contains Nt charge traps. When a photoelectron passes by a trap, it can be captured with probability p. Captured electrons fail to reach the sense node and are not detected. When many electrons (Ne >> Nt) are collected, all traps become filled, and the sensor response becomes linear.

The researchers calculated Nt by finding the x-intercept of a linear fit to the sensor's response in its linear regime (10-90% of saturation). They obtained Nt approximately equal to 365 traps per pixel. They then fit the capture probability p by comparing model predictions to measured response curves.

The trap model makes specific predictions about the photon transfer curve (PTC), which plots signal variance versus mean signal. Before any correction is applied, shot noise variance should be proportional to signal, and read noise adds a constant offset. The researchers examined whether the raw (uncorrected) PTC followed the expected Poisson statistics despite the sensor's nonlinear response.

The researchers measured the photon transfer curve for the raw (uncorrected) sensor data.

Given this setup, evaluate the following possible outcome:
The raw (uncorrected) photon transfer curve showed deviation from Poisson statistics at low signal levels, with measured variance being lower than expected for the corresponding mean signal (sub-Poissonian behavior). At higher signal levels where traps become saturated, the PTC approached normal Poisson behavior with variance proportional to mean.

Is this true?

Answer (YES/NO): NO